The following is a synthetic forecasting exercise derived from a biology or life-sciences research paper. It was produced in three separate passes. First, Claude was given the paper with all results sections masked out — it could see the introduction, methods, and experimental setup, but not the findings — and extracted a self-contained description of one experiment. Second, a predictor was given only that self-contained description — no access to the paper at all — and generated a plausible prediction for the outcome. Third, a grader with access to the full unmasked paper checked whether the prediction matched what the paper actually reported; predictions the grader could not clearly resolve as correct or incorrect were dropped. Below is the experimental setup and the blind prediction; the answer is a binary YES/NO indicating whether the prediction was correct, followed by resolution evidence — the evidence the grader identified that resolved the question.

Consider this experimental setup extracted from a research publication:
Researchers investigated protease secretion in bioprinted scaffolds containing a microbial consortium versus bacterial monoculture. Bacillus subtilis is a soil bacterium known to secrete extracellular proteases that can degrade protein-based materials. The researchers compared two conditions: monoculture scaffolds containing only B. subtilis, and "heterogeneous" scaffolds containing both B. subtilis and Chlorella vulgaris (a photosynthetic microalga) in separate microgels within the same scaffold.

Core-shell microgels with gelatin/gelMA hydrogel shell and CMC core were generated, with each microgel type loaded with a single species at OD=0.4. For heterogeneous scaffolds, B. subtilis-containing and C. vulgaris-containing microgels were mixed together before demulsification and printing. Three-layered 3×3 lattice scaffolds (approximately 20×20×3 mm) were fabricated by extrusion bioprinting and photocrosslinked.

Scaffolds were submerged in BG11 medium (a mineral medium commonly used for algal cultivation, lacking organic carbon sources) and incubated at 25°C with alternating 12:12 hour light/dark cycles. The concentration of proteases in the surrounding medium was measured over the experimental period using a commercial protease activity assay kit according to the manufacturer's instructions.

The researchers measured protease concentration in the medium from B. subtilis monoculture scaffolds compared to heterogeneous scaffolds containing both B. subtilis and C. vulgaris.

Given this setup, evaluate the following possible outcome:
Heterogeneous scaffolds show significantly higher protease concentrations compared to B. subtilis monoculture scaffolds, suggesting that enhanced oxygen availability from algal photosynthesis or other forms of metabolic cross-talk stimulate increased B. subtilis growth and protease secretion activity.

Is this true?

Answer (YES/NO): YES